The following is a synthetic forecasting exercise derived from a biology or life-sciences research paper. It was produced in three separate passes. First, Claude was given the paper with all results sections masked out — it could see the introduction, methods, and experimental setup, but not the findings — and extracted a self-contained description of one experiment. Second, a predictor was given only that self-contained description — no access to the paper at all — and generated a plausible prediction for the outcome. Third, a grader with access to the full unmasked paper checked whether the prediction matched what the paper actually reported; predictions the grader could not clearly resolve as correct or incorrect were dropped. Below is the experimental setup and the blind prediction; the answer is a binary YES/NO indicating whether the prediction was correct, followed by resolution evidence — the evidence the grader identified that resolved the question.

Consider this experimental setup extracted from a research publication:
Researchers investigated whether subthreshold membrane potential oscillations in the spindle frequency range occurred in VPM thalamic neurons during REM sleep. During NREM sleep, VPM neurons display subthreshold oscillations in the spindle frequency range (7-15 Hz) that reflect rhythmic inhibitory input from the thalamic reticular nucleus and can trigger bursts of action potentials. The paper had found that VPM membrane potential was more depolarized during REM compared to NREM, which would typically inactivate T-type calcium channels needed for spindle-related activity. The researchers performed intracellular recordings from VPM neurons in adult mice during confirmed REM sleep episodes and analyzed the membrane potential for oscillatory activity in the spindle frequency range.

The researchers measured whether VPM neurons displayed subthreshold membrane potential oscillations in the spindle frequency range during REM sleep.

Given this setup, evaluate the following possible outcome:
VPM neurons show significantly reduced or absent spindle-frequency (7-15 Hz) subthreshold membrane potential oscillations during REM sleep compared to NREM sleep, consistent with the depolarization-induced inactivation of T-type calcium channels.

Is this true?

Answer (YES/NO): NO